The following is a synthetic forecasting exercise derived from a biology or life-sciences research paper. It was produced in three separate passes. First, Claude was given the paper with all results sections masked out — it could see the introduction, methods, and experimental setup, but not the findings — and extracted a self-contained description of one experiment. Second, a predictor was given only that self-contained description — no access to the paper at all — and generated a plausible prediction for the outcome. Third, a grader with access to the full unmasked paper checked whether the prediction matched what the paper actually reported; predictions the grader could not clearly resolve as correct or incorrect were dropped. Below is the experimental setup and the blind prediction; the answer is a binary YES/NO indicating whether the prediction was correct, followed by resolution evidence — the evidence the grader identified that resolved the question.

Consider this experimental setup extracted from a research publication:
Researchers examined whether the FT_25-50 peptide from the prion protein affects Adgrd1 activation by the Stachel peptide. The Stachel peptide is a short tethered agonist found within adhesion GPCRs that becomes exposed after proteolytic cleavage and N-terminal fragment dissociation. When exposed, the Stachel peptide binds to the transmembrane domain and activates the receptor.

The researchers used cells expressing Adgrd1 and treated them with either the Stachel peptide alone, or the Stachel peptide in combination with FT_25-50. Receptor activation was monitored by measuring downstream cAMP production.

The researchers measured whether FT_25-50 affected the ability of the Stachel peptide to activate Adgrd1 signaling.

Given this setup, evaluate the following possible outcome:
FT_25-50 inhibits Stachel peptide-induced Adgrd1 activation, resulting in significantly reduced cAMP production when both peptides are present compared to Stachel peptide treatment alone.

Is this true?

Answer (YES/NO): YES